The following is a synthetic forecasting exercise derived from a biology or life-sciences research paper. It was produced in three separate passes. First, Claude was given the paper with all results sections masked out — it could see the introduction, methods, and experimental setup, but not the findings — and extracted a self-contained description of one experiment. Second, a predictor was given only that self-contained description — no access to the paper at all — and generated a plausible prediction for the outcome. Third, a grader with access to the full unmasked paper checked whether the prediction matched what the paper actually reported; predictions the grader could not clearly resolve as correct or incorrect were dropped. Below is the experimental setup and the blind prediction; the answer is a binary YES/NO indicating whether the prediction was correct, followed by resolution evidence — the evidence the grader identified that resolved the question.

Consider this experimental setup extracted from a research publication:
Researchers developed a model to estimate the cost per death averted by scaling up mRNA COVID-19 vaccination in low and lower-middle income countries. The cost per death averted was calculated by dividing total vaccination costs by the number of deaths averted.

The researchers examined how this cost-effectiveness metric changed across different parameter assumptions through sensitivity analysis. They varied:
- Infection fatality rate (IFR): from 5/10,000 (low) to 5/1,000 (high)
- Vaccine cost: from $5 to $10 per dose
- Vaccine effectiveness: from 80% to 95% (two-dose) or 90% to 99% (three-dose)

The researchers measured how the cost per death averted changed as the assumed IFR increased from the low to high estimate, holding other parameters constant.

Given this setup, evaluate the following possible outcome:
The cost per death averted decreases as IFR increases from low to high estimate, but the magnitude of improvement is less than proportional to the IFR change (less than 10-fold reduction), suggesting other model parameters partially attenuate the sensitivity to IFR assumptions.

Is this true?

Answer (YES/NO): NO